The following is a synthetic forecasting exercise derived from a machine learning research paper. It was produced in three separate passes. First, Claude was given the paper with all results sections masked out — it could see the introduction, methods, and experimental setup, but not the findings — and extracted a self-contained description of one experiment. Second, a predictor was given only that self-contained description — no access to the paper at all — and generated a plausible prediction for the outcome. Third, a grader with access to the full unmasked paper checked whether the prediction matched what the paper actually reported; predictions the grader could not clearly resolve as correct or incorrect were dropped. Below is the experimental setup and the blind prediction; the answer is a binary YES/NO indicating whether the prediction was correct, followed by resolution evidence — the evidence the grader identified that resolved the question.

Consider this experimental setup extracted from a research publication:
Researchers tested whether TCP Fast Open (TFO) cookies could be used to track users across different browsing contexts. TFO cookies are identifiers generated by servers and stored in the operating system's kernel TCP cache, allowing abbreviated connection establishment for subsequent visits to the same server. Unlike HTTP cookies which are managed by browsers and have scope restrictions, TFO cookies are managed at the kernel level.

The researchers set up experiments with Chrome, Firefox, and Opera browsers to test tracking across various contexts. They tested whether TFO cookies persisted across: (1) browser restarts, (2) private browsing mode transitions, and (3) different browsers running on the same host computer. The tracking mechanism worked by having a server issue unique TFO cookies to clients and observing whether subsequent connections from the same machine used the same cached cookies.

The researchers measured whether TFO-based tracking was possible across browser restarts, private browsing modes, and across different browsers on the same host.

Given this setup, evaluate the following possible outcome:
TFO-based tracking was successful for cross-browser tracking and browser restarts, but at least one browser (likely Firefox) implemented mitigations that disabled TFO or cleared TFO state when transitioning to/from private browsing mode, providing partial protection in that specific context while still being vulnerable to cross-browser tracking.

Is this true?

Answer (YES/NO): NO